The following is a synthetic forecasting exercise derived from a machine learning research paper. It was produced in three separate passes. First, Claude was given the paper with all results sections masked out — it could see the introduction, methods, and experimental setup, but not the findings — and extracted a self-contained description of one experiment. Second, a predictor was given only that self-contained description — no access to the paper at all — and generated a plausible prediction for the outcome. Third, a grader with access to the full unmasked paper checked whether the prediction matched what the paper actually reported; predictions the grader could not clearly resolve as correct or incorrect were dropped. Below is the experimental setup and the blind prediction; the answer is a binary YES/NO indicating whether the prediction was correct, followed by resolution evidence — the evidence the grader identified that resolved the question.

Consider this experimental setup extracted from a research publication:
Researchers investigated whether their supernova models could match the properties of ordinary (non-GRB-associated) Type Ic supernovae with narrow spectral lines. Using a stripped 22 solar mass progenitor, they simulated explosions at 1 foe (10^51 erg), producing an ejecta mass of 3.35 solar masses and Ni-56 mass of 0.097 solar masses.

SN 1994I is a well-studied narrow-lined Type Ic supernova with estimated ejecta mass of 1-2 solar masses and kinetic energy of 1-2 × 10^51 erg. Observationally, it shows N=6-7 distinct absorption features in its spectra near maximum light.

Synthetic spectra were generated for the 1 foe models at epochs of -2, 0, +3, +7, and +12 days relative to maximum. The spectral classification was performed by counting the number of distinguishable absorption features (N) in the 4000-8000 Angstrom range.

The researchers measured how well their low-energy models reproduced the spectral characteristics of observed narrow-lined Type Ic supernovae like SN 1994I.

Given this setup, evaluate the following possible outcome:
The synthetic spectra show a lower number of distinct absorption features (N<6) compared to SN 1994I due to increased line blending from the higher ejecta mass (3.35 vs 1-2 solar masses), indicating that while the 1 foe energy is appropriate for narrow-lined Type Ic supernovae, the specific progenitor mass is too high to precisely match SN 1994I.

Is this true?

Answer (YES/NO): NO